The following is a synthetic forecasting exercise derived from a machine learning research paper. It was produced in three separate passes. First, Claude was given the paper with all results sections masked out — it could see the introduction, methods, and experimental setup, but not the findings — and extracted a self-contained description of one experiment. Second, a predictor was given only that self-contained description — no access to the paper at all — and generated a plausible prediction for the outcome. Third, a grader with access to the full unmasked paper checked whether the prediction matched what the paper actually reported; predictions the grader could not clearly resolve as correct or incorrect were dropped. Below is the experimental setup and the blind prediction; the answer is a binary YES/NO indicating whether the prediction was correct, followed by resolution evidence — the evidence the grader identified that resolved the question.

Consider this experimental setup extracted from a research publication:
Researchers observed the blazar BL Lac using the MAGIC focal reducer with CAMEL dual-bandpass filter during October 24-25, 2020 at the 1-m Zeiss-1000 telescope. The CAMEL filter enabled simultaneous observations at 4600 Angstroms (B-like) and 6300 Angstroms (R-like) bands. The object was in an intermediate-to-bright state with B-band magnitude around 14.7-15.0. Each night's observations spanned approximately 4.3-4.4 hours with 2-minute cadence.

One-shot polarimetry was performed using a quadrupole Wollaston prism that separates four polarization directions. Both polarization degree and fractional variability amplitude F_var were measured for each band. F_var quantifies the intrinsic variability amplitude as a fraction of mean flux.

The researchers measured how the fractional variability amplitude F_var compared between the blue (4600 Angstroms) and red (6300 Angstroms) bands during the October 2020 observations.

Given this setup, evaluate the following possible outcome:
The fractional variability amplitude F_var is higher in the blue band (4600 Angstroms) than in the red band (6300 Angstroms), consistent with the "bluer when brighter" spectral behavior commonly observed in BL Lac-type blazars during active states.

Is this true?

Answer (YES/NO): YES